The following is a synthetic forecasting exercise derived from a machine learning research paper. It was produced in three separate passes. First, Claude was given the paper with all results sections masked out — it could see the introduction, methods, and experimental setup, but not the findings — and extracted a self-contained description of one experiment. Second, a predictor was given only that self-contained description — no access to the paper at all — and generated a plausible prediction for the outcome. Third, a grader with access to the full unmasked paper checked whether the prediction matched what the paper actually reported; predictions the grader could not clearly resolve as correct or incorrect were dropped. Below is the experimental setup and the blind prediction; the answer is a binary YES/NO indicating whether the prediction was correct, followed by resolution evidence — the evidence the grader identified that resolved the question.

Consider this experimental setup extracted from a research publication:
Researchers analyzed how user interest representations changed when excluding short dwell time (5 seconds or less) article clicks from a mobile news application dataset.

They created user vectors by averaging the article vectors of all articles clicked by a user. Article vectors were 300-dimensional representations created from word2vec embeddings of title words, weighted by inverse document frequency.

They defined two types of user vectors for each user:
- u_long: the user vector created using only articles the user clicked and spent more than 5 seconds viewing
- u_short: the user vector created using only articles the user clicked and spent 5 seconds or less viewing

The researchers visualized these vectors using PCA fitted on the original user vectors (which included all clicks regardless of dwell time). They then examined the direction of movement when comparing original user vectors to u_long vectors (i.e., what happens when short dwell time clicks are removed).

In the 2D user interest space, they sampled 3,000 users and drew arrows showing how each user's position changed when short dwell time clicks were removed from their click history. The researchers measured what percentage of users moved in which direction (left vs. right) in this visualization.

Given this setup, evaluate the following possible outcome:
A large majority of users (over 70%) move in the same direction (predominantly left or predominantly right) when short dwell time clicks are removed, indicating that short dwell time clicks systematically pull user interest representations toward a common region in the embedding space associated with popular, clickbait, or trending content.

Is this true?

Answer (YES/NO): YES